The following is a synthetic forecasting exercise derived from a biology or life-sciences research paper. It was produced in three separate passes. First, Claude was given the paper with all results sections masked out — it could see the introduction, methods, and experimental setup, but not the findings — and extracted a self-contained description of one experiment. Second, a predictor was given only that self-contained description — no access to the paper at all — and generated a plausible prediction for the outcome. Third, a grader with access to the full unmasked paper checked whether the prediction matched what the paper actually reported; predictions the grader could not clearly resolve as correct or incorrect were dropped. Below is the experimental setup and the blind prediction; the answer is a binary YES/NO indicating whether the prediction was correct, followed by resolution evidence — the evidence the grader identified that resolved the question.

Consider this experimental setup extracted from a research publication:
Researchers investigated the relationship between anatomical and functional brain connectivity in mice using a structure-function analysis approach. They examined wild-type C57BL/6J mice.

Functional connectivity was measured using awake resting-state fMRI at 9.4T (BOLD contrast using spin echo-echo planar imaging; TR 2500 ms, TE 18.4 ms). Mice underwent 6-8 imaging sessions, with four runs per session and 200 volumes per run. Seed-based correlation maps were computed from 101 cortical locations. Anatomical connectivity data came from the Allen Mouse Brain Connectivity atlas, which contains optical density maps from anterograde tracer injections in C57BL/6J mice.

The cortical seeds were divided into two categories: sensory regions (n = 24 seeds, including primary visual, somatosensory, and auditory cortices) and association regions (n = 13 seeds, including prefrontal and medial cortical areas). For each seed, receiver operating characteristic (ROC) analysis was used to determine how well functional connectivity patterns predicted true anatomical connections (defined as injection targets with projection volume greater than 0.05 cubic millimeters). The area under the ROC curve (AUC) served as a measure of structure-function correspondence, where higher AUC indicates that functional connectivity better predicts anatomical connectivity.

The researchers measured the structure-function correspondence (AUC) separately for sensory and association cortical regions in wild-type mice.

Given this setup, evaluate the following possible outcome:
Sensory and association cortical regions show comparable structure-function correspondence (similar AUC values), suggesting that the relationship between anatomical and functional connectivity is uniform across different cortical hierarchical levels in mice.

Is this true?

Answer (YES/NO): NO